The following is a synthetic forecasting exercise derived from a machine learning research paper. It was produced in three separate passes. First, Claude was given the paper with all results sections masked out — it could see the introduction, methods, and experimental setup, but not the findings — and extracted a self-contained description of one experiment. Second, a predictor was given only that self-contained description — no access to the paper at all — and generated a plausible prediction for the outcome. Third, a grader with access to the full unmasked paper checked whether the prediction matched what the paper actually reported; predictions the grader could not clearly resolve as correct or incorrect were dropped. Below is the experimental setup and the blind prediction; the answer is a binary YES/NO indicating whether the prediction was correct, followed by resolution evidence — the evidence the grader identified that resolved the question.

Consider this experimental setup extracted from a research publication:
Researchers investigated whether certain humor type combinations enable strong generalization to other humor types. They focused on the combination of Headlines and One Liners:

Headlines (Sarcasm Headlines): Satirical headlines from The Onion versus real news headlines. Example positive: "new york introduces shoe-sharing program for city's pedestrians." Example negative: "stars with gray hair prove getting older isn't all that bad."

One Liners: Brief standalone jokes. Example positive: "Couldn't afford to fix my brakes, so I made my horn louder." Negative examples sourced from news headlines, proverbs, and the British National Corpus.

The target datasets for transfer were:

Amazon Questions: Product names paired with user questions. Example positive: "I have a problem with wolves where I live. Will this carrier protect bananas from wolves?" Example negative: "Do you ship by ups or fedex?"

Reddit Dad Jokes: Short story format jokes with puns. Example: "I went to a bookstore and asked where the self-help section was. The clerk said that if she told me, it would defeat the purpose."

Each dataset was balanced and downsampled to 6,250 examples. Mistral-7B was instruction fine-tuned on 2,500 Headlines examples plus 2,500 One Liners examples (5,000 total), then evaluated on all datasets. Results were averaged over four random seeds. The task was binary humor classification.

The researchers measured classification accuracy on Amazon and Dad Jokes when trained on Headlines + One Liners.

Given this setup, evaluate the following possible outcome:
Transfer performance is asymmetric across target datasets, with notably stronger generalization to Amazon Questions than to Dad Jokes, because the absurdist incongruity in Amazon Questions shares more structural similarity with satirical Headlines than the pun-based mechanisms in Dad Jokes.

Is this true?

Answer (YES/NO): YES